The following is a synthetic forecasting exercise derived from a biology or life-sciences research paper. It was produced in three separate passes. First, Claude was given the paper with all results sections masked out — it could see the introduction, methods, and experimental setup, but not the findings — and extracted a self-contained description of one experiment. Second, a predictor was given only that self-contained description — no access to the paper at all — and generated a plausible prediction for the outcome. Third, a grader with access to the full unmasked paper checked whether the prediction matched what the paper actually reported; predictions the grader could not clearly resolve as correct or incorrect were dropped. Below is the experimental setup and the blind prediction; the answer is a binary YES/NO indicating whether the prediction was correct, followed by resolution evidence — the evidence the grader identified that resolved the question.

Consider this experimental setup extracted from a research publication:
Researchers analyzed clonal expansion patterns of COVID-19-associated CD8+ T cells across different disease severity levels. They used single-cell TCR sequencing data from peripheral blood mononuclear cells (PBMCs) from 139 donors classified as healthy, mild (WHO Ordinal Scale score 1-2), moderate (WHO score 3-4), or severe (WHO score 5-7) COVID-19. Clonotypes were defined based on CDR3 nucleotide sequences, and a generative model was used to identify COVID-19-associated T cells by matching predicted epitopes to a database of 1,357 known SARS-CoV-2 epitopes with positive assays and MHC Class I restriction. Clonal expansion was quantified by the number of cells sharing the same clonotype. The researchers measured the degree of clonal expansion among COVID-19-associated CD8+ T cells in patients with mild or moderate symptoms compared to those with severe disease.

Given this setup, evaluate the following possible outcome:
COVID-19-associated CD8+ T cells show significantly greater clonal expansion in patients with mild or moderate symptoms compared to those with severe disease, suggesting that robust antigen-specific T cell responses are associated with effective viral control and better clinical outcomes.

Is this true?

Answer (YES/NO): YES